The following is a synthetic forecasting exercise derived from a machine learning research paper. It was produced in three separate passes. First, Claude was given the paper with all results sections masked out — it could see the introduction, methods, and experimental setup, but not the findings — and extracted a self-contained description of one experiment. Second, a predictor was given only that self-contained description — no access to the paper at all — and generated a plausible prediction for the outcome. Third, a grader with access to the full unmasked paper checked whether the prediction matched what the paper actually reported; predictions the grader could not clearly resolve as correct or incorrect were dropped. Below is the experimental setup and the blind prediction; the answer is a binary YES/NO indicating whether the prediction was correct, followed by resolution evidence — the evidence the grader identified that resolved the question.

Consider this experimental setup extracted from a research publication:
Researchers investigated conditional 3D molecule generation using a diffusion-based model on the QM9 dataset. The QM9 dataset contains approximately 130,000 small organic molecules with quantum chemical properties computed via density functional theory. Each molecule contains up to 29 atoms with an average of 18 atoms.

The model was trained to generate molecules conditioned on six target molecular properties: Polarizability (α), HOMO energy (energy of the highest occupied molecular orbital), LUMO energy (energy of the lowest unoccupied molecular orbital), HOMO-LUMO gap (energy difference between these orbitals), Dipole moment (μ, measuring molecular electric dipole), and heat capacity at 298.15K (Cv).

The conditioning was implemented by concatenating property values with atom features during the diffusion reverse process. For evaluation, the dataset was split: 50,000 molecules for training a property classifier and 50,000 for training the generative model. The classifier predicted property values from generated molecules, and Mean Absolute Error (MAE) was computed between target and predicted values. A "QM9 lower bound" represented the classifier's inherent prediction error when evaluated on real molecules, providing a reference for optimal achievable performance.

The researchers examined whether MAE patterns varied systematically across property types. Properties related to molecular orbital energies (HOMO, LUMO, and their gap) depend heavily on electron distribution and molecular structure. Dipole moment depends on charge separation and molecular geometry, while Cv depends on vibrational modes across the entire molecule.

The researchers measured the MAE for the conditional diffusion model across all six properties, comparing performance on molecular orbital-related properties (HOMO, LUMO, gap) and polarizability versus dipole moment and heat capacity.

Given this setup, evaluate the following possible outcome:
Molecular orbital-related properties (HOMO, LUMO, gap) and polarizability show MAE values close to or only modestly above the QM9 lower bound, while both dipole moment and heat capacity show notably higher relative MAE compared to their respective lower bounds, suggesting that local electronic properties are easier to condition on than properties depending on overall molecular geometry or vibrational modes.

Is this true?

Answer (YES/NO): NO